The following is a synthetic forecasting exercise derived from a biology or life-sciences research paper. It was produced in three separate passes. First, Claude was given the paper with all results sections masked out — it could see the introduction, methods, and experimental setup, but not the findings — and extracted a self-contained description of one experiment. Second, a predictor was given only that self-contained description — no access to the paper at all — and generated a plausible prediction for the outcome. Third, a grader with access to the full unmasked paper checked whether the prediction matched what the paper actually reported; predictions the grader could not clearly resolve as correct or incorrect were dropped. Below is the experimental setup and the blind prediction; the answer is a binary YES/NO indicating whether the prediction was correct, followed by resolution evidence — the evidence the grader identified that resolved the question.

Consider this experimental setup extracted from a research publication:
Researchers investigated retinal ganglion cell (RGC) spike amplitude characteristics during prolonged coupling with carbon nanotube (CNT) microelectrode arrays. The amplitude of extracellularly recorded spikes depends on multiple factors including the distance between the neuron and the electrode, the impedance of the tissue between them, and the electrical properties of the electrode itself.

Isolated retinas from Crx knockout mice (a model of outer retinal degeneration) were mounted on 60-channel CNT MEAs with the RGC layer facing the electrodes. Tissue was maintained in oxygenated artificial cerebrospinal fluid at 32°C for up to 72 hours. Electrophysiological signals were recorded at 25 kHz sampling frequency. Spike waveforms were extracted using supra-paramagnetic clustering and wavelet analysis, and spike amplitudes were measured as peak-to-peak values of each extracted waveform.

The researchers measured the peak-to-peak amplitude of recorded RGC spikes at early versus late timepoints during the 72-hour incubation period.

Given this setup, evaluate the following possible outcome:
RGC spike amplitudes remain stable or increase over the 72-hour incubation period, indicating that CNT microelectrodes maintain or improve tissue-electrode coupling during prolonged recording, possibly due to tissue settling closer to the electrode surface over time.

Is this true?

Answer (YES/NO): YES